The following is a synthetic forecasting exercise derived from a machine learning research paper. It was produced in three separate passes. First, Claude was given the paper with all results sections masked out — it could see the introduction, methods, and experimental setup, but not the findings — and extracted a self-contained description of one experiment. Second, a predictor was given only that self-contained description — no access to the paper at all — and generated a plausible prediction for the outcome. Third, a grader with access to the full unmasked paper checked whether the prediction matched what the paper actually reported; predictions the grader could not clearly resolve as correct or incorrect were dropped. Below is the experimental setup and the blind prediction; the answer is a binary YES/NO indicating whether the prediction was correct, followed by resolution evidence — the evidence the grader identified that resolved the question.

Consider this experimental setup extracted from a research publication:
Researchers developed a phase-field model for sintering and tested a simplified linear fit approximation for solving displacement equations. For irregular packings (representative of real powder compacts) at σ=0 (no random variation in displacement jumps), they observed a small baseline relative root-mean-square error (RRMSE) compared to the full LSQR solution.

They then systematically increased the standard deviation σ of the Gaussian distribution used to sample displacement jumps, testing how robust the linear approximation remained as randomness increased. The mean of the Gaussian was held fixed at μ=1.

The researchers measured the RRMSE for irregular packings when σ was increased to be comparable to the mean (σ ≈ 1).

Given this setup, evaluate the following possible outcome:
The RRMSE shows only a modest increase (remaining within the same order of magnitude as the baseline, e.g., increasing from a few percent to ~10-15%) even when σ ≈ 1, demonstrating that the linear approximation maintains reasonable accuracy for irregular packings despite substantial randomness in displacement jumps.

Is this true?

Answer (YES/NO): NO